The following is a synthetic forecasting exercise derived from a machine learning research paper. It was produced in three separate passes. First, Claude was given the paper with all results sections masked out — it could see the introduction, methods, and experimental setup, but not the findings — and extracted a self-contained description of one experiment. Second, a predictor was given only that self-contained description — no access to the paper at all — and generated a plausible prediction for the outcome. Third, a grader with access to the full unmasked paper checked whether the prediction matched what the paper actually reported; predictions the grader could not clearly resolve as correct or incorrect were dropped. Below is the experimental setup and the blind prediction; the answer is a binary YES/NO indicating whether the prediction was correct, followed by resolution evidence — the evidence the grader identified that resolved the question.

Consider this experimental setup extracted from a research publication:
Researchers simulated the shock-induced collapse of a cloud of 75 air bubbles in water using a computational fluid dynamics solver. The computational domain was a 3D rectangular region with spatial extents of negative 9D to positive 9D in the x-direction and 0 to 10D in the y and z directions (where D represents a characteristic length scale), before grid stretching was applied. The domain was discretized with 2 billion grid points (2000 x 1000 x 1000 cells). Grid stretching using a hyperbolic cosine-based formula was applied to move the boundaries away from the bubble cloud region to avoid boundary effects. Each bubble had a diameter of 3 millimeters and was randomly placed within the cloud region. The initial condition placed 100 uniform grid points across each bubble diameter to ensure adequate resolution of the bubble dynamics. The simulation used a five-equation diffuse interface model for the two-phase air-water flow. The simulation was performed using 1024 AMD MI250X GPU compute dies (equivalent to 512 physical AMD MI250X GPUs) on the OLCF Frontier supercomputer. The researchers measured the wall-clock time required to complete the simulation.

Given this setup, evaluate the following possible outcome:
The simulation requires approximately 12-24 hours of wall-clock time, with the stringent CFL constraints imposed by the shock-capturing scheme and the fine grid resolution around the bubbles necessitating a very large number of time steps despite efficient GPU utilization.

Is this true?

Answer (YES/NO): NO